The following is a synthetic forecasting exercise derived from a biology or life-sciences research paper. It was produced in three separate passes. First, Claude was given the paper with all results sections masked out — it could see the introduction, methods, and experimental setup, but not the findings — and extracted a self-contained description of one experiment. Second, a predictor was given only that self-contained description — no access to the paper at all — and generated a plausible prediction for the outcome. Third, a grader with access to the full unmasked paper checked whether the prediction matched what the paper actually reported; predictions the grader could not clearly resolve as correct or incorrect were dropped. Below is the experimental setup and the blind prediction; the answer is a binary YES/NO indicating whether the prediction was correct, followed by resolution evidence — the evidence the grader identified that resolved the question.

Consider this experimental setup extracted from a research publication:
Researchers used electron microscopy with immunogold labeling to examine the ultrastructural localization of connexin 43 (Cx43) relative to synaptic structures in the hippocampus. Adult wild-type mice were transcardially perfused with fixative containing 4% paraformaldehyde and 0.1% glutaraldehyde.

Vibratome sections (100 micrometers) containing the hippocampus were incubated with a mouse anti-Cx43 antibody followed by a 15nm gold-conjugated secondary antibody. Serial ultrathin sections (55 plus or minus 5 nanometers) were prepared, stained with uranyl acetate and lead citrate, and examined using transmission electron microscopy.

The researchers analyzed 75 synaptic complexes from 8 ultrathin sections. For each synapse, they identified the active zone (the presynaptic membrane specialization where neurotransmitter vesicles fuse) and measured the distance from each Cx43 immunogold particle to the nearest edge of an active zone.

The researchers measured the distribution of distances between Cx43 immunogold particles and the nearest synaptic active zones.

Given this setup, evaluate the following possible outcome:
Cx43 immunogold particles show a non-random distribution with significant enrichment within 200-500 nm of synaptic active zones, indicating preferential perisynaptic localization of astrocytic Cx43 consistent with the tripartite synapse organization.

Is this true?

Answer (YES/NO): NO